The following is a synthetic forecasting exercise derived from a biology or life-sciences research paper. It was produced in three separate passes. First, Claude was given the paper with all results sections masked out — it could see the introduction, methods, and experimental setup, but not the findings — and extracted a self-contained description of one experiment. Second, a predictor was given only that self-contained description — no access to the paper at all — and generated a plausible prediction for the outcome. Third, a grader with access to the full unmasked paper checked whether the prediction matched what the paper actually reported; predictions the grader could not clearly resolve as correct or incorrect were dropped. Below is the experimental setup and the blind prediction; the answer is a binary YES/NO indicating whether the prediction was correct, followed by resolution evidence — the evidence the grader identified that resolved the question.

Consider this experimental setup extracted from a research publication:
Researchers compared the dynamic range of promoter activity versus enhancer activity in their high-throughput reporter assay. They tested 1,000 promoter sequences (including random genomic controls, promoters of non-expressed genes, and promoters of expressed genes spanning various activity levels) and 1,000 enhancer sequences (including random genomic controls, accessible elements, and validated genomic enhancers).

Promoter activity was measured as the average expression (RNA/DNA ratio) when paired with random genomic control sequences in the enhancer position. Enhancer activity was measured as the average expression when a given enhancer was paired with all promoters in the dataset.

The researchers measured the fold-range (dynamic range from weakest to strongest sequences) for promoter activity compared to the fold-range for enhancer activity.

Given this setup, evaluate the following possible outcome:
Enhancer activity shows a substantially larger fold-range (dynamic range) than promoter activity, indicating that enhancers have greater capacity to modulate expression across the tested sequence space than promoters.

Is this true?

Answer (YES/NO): NO